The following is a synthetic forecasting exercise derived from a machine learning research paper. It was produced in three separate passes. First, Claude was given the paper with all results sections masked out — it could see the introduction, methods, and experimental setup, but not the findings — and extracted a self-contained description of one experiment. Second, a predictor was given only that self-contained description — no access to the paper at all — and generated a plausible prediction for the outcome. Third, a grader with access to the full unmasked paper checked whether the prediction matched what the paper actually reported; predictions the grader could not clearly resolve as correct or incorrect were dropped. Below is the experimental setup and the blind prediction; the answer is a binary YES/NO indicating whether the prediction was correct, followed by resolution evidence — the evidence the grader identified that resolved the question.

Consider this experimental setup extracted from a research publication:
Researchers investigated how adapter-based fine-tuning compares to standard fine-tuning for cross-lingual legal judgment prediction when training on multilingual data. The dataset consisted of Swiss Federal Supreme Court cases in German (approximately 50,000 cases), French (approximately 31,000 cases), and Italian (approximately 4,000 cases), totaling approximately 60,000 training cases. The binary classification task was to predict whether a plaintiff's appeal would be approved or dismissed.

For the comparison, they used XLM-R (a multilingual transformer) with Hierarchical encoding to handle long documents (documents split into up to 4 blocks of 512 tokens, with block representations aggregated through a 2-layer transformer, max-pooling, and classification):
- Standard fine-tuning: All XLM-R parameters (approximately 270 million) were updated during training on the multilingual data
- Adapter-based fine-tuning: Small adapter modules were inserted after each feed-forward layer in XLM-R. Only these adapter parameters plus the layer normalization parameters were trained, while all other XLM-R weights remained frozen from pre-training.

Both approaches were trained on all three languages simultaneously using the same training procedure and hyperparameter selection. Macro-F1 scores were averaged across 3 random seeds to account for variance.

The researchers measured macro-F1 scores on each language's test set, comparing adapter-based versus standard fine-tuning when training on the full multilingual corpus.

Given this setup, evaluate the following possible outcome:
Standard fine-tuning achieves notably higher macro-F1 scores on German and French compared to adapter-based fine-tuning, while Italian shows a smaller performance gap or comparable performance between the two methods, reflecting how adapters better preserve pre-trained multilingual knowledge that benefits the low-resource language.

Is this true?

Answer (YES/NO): NO